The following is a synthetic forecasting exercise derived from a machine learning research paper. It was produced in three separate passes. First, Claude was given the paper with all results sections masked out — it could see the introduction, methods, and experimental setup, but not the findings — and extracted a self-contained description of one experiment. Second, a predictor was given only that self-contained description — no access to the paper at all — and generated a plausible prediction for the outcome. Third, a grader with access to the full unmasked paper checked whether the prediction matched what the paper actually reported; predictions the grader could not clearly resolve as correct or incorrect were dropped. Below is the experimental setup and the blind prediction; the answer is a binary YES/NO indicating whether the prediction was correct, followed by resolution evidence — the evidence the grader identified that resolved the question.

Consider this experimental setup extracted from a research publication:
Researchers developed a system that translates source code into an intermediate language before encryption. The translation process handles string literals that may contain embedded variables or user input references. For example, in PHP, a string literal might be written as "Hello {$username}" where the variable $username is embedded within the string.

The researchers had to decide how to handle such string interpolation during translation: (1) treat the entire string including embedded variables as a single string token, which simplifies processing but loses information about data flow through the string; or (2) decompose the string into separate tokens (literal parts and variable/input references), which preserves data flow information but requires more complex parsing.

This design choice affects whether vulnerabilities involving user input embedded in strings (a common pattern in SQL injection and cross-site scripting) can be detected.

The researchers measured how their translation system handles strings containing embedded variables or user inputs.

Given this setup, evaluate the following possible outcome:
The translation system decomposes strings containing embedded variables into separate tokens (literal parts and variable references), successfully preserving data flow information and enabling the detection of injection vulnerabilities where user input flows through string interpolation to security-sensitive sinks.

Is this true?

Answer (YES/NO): YES